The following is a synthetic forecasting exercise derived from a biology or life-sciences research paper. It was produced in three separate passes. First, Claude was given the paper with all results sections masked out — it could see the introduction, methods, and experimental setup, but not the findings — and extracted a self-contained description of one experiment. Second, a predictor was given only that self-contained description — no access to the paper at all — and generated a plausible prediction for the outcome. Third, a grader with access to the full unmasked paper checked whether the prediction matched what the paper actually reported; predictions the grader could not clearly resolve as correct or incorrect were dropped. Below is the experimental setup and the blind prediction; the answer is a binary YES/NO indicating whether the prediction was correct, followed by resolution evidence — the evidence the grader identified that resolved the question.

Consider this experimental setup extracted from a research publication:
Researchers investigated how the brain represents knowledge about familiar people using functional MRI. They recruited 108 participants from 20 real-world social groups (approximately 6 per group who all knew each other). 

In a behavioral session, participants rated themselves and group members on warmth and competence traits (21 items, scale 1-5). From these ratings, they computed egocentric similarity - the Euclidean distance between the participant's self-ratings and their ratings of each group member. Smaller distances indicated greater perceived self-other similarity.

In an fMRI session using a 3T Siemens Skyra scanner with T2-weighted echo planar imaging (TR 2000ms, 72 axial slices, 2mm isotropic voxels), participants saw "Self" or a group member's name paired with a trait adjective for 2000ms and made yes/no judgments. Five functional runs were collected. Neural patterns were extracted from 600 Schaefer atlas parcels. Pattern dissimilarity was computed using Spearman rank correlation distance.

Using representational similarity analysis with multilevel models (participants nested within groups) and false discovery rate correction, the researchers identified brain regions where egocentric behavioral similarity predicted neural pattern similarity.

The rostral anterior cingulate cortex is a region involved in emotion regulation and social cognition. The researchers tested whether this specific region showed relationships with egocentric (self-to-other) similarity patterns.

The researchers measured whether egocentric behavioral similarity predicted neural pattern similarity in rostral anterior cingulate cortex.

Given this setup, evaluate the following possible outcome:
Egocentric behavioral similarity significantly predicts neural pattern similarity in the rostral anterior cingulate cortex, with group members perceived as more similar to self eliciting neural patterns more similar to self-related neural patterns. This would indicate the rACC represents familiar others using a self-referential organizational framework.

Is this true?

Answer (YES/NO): NO